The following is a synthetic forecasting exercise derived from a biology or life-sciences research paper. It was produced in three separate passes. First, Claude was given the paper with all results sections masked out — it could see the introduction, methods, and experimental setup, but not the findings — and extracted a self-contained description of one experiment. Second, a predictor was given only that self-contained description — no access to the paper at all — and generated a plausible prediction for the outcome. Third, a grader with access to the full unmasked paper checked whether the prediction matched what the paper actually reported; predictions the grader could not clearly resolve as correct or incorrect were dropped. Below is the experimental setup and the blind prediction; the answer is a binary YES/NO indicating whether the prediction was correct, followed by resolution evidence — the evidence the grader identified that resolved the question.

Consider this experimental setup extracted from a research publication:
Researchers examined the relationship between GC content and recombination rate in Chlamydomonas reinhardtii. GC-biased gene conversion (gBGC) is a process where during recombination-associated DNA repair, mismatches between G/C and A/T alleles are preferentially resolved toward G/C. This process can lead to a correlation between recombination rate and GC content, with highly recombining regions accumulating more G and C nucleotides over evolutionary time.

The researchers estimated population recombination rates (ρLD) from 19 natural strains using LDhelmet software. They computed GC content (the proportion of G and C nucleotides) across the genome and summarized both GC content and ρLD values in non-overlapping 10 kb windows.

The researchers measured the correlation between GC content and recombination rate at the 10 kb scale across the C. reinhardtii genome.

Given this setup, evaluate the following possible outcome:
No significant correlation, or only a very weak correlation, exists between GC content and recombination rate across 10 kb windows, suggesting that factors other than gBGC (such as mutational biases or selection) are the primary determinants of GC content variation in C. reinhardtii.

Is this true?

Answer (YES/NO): NO